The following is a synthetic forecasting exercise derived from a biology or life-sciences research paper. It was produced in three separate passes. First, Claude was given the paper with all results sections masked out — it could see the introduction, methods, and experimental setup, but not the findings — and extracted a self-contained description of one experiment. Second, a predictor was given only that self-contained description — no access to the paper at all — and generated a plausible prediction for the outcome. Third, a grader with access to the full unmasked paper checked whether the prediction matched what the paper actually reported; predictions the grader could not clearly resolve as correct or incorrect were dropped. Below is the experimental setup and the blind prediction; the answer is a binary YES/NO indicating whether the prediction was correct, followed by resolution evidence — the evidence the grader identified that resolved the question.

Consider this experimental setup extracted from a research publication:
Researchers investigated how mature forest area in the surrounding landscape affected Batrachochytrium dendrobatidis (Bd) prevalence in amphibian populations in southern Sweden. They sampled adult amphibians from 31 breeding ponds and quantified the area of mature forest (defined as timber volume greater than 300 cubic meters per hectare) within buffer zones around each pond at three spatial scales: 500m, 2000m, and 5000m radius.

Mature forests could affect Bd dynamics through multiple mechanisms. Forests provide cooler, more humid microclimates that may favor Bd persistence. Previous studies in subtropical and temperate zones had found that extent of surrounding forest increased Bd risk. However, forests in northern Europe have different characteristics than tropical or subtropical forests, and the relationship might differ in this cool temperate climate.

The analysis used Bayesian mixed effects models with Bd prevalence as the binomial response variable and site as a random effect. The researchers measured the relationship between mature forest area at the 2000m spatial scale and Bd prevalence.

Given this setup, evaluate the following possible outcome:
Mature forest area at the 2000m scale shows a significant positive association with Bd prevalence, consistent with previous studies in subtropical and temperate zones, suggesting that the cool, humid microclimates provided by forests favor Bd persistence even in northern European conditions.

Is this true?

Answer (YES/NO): NO